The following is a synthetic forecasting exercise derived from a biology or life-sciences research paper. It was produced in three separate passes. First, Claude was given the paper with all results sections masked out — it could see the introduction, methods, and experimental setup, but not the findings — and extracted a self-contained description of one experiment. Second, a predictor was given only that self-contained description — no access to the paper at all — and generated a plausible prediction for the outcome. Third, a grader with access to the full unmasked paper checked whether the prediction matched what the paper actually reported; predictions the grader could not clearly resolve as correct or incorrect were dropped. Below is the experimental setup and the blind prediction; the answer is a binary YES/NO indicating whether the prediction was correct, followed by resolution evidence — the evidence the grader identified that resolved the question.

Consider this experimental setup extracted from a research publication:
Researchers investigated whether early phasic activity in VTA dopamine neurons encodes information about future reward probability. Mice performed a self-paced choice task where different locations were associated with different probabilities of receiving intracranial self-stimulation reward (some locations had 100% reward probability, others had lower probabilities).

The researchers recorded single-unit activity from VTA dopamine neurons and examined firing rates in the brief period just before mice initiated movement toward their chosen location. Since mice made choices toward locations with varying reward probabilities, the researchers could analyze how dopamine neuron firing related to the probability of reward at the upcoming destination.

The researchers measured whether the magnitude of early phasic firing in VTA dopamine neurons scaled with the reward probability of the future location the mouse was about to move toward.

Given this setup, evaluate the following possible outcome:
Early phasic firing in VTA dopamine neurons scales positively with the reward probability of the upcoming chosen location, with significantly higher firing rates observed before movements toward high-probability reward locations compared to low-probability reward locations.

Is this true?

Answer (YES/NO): YES